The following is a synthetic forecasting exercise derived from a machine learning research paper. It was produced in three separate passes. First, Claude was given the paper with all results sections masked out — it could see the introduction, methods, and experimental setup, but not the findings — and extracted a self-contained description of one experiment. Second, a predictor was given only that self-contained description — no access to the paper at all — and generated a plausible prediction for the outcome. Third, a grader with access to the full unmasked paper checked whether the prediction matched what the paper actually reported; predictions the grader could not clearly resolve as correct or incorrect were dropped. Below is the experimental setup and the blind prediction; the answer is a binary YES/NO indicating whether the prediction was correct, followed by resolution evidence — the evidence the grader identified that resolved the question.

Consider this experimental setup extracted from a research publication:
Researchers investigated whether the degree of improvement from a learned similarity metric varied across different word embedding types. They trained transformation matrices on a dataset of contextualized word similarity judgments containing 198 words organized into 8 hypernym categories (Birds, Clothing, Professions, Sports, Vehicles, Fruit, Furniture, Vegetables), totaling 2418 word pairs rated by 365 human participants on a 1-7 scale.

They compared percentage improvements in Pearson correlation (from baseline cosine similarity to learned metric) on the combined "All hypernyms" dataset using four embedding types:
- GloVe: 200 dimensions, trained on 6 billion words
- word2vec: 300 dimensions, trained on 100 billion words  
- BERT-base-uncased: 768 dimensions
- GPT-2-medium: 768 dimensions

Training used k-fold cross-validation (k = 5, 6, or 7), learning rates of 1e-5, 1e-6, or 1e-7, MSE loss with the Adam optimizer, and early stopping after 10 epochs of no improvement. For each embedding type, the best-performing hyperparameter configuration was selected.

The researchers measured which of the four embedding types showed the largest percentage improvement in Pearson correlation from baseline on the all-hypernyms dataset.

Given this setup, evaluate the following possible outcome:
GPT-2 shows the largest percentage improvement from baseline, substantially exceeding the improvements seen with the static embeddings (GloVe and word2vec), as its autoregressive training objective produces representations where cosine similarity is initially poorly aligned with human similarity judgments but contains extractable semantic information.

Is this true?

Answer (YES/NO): NO